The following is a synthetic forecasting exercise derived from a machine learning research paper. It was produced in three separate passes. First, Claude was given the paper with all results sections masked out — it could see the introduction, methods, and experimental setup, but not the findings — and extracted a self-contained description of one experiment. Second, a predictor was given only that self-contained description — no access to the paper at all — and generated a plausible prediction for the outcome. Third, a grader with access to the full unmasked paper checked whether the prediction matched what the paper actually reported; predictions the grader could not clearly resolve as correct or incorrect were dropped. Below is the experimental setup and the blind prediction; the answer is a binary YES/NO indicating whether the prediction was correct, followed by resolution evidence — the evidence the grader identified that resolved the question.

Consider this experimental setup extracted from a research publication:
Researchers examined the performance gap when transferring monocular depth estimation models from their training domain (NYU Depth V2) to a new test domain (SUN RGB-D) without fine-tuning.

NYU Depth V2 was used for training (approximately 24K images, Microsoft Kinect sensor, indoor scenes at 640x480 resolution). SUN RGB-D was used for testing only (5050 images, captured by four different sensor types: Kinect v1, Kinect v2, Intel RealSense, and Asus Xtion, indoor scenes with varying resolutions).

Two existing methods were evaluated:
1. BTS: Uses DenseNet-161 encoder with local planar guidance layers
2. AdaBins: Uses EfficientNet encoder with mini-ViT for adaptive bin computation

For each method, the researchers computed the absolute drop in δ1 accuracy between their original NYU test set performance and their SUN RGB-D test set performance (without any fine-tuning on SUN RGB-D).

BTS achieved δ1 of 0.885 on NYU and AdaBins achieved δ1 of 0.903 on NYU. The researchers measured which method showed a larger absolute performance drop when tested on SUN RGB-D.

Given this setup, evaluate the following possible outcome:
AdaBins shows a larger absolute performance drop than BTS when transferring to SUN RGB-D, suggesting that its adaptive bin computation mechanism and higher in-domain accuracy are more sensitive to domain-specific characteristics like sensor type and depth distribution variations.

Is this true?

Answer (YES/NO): NO